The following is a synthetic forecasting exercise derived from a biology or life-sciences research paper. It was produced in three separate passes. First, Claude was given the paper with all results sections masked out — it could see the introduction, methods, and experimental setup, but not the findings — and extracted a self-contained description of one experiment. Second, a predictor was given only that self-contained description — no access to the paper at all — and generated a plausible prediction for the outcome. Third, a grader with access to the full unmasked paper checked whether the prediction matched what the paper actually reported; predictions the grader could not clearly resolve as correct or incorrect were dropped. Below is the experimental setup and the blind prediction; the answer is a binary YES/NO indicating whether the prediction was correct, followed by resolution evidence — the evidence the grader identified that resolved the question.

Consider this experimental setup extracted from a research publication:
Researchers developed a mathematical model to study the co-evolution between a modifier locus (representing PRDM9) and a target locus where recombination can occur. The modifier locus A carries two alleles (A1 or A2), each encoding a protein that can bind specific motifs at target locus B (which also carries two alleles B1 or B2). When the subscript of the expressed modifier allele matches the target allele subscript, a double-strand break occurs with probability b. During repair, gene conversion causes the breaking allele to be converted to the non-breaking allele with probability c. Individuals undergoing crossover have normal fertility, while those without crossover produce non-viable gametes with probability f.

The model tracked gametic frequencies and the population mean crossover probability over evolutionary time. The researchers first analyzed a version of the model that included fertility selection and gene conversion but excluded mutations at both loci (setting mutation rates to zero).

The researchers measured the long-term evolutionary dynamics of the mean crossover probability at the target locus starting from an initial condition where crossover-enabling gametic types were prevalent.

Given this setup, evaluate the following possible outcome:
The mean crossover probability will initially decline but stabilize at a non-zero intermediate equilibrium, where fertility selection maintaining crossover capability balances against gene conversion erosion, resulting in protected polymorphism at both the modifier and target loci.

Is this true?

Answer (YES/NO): NO